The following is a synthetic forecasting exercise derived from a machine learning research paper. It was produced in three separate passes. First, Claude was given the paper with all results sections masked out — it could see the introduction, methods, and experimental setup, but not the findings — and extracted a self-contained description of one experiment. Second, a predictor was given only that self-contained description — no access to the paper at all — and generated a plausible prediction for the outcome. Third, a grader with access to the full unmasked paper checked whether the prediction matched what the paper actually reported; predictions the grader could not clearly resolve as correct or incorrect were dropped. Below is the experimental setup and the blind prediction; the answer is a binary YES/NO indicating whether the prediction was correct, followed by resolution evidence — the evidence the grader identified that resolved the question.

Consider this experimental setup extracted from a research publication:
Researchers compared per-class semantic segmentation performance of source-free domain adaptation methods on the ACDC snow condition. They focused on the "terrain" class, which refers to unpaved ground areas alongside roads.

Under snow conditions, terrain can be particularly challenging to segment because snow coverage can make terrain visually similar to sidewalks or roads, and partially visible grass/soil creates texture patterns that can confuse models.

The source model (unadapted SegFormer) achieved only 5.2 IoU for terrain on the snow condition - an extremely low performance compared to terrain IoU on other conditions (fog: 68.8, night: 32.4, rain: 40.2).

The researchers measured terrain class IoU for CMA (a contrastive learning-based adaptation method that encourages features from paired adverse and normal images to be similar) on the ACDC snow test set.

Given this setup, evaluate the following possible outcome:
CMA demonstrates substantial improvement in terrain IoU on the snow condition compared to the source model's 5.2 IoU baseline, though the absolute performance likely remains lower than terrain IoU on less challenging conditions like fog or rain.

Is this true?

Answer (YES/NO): YES